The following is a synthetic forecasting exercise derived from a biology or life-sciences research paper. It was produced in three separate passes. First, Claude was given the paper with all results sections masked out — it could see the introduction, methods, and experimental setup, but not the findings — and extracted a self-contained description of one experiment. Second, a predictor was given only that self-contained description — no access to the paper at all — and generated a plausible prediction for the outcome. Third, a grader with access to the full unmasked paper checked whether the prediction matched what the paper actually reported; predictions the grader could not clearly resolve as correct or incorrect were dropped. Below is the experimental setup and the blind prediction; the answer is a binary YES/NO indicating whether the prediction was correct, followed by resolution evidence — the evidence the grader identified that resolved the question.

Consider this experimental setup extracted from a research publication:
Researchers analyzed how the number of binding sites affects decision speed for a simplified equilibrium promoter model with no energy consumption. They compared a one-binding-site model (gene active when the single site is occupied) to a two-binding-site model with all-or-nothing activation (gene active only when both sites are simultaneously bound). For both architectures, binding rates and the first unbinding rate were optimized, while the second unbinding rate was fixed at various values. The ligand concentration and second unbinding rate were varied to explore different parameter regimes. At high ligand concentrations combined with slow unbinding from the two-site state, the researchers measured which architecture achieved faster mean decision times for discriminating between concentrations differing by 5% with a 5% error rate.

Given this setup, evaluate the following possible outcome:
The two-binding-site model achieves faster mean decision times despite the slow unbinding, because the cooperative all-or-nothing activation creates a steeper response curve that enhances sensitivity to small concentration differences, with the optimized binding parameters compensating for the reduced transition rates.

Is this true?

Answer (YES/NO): YES